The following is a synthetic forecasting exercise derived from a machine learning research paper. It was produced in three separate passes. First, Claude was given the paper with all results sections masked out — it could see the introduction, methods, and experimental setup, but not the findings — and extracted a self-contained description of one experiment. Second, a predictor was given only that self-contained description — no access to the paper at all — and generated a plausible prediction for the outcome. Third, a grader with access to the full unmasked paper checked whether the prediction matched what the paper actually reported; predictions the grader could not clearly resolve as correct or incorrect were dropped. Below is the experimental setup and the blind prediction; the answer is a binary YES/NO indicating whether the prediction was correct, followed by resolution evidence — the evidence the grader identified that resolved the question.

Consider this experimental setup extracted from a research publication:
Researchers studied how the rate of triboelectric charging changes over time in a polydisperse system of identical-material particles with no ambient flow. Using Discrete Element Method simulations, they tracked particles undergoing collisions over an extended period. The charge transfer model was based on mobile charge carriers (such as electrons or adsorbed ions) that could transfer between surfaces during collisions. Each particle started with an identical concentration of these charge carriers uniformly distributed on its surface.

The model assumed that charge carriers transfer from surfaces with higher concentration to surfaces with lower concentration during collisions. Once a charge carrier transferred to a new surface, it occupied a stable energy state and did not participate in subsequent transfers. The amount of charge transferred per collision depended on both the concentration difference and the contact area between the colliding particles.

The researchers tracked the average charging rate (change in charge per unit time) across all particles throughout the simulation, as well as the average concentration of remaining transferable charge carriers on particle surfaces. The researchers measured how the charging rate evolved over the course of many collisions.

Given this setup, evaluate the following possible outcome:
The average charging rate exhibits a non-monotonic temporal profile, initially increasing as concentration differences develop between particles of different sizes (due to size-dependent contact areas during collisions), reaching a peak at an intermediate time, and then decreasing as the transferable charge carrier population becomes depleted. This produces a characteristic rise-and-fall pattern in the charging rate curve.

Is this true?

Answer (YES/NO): YES